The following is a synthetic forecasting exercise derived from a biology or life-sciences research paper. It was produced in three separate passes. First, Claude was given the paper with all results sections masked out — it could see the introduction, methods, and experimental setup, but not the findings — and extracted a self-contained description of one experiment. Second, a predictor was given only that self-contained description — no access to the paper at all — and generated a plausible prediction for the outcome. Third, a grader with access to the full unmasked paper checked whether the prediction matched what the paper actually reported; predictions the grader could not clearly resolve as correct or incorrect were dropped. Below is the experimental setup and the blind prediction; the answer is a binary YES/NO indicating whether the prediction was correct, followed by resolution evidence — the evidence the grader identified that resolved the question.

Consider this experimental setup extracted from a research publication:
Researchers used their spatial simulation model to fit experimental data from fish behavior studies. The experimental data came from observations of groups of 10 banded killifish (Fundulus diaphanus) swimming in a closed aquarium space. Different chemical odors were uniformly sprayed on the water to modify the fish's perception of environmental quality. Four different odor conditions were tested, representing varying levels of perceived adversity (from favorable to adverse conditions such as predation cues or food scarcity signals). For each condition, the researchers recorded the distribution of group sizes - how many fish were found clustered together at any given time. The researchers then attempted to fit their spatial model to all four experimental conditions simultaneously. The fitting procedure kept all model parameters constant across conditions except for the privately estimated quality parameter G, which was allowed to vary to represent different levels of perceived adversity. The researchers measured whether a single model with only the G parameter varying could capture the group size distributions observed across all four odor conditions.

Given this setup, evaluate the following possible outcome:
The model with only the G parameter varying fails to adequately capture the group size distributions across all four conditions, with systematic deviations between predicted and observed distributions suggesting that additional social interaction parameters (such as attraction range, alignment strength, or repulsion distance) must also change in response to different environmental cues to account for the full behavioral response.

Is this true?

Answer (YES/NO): NO